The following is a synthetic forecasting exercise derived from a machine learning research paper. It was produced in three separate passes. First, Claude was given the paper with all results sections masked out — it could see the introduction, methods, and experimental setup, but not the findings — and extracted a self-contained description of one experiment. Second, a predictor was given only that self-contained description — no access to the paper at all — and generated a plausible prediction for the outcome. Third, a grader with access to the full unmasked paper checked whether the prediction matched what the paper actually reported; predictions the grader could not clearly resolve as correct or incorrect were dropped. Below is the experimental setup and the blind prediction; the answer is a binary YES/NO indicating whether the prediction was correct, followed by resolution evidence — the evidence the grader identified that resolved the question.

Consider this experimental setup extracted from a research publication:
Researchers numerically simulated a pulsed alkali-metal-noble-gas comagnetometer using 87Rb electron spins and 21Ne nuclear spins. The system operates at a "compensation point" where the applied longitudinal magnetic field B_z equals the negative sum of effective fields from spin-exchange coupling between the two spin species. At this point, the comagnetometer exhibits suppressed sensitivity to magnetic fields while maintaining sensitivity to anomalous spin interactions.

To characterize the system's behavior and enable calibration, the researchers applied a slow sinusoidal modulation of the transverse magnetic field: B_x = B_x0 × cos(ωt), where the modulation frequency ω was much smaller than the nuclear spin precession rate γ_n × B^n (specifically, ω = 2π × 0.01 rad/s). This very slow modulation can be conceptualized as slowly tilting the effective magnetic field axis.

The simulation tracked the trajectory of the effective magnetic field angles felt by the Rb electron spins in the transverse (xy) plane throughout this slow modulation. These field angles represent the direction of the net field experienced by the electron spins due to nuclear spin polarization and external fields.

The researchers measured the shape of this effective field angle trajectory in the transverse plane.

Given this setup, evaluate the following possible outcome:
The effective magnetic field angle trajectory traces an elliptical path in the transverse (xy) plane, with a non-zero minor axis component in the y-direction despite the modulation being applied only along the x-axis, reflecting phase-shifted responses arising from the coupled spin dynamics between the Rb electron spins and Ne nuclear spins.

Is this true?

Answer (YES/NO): NO